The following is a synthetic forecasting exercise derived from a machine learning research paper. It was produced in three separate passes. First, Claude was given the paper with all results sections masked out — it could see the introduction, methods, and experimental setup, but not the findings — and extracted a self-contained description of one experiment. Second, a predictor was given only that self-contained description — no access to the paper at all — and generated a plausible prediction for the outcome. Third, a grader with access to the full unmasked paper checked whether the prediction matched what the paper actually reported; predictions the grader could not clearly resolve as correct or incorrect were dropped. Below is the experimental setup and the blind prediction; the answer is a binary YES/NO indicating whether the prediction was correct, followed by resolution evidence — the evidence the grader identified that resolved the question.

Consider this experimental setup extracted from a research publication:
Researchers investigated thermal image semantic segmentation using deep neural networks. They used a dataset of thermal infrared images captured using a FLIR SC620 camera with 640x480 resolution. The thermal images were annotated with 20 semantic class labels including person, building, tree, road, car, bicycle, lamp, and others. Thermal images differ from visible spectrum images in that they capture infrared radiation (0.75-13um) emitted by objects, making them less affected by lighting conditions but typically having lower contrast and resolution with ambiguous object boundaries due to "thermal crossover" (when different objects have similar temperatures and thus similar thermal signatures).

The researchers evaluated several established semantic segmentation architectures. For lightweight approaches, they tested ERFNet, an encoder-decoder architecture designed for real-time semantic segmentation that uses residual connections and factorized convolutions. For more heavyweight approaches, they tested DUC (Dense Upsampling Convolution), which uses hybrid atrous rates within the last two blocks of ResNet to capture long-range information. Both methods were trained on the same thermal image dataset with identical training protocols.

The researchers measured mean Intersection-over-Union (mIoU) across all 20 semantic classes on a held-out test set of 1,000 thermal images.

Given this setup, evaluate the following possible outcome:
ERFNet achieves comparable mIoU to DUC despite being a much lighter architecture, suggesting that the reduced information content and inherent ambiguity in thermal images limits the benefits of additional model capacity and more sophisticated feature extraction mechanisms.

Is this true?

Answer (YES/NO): NO